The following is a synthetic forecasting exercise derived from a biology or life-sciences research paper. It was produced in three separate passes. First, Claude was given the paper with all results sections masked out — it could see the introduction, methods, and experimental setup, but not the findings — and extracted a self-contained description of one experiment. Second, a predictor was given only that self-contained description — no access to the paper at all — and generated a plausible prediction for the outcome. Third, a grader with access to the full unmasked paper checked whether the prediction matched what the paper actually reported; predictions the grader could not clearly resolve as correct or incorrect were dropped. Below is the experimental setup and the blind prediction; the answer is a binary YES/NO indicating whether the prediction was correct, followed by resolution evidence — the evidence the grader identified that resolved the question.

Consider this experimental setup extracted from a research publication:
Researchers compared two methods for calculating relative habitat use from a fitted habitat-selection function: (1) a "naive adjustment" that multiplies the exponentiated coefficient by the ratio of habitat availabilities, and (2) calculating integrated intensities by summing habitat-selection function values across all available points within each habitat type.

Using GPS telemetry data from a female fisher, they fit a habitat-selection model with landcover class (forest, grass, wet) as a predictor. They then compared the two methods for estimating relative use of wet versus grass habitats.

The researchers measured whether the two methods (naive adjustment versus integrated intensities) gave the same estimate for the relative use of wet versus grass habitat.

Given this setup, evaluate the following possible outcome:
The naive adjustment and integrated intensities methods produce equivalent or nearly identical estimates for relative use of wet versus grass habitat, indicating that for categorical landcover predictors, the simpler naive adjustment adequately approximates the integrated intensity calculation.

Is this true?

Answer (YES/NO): NO